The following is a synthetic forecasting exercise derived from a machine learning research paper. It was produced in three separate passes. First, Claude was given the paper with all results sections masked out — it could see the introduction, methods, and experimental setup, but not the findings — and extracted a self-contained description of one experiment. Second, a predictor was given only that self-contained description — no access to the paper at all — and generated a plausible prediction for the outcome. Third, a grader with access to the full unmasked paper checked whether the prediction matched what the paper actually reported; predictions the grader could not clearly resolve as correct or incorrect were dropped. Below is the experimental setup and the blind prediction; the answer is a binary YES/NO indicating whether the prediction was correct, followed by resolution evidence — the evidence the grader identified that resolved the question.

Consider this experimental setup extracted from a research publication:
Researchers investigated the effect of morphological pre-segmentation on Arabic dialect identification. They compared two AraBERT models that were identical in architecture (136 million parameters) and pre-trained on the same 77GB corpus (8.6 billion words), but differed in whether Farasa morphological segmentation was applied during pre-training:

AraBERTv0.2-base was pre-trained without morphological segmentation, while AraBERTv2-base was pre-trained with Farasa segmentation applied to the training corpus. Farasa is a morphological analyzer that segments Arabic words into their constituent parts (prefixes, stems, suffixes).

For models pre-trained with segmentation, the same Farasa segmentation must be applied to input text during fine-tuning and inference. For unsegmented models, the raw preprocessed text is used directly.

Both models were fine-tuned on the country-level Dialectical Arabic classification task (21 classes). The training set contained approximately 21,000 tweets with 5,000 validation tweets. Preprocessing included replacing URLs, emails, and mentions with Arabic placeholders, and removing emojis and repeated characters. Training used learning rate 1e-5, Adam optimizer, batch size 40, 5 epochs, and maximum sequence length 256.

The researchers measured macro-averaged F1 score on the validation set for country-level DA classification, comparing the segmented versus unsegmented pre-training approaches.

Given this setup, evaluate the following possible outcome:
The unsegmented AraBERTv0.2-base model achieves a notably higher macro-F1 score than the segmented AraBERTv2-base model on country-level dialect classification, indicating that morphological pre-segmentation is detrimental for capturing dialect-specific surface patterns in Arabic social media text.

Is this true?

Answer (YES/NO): NO